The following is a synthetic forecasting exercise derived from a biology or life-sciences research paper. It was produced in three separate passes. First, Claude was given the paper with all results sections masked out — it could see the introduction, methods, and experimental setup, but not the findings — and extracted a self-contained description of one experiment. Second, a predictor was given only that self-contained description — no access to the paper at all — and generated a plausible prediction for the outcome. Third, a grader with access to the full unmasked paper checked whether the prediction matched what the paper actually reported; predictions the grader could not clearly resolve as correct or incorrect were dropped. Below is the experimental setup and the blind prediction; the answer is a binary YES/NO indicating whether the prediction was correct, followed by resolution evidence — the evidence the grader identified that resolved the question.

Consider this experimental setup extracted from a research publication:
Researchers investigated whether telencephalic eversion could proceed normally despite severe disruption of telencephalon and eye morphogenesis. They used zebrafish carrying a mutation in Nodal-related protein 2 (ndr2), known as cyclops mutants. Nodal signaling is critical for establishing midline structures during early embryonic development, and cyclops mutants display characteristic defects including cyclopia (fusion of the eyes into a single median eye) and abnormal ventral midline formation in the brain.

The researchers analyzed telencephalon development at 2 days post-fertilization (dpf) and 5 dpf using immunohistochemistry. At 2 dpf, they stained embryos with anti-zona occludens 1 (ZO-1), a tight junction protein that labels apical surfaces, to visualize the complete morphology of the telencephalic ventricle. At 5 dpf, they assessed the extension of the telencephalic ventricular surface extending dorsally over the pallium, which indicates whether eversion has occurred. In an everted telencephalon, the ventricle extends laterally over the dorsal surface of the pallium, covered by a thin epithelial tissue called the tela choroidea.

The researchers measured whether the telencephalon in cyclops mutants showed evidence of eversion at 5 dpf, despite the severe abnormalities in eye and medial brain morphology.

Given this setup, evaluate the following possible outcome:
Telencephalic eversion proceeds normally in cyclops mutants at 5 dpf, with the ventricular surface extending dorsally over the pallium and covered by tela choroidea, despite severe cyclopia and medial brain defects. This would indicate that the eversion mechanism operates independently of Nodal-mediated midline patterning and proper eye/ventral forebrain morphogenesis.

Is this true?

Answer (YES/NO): YES